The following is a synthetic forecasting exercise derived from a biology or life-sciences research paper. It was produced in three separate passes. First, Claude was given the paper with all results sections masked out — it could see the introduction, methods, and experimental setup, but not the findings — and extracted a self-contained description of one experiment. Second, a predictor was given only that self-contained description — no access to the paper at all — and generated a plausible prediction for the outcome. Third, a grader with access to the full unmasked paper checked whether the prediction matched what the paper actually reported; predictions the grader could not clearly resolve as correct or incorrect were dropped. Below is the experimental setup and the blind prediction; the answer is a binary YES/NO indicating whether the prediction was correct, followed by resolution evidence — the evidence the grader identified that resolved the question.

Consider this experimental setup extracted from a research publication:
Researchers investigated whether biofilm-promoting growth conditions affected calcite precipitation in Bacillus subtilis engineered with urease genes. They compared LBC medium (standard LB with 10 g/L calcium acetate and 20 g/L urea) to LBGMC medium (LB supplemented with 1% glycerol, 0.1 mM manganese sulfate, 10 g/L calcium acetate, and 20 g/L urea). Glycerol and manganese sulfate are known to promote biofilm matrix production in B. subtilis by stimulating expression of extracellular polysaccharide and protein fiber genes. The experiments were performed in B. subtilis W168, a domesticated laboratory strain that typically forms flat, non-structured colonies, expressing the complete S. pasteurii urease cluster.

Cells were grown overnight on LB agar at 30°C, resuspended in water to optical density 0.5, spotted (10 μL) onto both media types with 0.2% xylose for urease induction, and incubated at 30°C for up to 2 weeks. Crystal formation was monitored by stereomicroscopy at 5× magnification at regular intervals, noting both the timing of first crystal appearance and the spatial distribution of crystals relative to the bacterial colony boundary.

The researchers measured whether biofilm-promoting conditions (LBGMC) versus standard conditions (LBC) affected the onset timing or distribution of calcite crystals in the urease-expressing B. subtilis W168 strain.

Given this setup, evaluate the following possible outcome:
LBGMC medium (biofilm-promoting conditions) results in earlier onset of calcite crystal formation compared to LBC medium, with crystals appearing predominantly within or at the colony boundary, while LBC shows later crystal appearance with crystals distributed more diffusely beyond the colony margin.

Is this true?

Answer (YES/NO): NO